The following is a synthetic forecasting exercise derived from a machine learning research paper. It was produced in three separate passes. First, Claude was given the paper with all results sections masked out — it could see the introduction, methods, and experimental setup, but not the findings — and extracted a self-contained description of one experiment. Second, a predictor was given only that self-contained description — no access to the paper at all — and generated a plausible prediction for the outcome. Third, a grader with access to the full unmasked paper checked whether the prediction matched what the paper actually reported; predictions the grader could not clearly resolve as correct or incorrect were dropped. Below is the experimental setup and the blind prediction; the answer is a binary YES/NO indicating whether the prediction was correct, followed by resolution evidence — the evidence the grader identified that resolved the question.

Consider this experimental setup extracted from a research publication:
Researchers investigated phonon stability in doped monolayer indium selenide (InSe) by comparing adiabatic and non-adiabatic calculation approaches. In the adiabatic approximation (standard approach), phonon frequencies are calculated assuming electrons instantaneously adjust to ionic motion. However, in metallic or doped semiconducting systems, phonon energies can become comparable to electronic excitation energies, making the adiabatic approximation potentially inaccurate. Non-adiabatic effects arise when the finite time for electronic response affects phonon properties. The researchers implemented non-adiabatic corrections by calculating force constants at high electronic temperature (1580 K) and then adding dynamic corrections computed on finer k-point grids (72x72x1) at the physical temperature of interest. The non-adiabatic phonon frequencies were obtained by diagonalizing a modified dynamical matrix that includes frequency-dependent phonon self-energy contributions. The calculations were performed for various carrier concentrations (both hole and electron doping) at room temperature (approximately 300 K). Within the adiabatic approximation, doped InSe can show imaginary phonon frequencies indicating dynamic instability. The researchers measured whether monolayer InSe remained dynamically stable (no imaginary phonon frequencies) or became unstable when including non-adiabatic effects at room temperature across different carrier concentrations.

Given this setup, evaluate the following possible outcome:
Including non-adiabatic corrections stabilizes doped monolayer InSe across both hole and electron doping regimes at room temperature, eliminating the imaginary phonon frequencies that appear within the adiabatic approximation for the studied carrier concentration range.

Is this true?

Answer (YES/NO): YES